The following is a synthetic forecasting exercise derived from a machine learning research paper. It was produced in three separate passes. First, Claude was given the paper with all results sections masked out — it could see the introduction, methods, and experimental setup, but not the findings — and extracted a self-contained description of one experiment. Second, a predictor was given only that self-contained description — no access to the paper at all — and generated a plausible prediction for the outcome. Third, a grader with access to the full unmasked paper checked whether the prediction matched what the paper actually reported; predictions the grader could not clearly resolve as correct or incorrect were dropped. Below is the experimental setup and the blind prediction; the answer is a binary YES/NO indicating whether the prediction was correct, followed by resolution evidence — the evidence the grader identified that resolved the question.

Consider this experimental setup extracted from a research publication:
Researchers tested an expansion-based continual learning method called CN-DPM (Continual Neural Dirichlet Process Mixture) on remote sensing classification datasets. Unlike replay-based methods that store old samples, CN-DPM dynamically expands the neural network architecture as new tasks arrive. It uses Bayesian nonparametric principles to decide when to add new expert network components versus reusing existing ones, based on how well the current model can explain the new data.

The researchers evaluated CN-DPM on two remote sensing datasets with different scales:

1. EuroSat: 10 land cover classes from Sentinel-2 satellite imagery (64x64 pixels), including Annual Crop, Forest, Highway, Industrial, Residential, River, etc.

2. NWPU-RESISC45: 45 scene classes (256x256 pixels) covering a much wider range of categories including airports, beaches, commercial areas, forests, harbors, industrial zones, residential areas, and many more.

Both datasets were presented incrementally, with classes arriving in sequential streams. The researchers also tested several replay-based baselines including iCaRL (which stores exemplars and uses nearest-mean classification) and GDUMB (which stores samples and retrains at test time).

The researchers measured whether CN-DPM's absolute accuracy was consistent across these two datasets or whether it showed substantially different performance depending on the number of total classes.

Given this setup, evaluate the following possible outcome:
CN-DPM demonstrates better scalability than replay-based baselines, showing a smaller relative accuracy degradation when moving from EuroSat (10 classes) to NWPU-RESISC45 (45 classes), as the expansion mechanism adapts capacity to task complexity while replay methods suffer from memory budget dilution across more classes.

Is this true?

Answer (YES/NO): NO